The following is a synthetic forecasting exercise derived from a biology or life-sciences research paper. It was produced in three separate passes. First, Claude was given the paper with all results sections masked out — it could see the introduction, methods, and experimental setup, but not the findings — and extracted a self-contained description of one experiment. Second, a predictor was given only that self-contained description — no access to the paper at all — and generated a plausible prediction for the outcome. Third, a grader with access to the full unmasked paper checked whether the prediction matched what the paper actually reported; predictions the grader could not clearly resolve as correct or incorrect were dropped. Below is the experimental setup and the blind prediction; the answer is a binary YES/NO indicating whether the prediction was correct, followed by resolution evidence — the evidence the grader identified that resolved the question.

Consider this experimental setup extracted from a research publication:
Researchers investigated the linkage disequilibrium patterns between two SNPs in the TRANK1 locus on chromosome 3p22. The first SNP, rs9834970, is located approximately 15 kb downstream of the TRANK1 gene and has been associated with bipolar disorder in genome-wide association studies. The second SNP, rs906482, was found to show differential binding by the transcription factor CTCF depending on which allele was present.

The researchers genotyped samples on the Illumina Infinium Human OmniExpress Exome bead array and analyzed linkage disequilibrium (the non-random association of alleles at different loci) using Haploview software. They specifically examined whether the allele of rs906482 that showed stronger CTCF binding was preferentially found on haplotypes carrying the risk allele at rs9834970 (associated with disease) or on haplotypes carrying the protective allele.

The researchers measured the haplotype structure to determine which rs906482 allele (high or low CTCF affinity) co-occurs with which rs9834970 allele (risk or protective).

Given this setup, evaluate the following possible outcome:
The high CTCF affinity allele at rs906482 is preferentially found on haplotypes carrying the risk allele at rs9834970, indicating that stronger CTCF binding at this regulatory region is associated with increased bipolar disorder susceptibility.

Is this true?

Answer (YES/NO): YES